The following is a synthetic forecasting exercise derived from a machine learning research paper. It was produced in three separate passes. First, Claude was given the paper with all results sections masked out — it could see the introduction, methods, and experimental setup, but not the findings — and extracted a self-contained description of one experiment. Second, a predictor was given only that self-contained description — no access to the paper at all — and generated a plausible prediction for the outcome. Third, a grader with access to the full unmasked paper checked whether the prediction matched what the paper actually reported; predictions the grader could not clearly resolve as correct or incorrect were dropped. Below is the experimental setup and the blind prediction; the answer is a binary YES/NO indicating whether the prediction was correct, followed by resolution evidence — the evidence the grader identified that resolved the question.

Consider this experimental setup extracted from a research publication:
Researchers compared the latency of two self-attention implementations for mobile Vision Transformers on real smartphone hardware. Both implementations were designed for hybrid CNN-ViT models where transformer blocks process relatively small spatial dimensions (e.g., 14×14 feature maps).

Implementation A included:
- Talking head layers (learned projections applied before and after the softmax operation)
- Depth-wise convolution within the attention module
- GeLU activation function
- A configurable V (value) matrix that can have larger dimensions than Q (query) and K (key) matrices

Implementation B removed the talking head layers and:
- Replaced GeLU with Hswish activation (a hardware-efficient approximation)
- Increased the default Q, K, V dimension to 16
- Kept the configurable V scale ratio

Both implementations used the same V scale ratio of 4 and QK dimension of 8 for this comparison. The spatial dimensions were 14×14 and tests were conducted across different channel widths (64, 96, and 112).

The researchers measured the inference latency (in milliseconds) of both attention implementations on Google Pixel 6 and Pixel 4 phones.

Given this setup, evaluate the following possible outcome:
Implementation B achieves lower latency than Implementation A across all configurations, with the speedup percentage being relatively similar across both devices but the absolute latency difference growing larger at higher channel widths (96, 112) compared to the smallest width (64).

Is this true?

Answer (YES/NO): YES